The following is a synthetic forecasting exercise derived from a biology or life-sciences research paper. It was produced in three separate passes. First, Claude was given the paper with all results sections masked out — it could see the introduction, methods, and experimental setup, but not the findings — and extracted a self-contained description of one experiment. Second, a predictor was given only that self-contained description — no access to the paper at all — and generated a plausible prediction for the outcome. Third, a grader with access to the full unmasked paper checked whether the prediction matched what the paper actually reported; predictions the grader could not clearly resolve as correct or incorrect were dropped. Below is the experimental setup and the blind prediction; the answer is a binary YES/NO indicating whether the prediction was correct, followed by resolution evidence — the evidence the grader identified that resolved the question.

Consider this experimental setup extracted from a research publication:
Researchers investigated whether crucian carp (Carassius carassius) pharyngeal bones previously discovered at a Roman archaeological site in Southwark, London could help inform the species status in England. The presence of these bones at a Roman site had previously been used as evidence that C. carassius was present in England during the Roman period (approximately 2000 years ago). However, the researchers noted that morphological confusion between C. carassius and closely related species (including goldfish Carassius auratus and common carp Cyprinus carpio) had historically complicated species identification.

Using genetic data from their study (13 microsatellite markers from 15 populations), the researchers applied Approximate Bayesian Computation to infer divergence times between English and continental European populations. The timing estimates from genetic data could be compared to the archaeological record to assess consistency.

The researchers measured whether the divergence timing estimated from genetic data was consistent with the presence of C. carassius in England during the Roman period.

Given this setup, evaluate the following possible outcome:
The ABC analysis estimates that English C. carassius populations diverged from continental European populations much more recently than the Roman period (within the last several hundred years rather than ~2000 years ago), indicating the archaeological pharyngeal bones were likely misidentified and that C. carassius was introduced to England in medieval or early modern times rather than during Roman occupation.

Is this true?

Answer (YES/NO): NO